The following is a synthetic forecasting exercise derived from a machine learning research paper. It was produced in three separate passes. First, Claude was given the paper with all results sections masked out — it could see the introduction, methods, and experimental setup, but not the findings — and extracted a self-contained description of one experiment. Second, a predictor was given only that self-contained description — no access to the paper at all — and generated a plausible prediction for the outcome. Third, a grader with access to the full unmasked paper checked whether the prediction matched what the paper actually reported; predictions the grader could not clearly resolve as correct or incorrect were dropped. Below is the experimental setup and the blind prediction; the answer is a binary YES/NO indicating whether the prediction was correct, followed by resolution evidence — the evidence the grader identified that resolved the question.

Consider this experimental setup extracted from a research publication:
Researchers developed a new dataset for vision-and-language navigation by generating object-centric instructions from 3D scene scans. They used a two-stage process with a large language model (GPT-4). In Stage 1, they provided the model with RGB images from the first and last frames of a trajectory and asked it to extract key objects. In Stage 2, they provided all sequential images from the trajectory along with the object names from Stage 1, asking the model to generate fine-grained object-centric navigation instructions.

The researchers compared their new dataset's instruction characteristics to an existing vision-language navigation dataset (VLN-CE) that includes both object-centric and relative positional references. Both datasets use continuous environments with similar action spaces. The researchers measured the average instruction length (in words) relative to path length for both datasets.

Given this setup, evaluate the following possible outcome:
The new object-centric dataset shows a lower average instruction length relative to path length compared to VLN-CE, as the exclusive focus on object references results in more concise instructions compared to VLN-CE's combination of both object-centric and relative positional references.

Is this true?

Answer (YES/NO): NO